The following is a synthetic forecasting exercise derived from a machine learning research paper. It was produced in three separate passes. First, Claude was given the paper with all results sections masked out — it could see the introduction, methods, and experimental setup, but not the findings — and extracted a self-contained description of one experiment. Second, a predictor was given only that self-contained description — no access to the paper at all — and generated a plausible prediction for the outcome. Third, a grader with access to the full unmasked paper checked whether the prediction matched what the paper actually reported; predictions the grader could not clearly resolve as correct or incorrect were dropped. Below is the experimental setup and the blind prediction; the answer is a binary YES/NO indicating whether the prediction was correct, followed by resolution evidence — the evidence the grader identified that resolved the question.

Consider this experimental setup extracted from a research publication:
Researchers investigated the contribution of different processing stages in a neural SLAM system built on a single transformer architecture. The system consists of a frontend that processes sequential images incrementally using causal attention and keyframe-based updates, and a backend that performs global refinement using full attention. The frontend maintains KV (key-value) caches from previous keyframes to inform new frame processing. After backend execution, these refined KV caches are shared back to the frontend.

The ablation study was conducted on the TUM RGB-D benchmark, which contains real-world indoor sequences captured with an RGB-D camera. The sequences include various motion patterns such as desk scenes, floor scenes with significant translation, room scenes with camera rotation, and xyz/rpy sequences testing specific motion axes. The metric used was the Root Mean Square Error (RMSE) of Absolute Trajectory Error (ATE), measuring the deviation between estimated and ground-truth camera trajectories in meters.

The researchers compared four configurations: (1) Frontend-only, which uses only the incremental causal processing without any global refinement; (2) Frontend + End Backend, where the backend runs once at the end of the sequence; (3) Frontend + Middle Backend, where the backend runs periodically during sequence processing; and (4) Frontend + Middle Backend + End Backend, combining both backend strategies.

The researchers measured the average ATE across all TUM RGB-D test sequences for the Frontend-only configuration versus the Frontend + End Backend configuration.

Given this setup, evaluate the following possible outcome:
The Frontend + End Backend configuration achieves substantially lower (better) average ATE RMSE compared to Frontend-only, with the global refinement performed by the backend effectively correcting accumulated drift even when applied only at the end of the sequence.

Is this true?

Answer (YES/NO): YES